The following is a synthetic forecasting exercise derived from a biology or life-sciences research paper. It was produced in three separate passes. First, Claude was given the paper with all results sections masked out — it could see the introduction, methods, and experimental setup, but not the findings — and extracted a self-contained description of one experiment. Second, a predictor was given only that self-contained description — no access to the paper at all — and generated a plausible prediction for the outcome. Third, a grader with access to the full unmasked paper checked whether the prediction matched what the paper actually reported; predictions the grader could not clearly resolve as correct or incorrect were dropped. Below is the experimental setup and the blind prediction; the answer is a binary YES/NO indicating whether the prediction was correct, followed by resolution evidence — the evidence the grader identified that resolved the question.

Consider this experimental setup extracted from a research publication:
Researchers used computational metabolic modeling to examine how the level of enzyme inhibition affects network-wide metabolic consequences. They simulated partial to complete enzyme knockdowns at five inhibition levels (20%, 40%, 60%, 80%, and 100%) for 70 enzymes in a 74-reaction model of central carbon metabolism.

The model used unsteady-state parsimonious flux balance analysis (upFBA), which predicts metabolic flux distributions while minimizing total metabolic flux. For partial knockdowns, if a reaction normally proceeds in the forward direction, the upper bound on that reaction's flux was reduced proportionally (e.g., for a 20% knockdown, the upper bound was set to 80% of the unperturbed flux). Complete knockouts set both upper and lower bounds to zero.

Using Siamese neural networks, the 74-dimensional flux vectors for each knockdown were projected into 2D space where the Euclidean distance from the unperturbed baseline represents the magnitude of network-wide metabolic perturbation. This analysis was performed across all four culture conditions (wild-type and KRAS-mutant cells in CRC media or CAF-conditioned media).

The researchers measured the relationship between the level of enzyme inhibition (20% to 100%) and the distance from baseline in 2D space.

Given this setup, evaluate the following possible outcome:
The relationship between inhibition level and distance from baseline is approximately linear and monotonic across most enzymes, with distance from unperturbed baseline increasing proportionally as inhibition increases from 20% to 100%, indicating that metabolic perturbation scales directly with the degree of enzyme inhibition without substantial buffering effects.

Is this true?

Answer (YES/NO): NO